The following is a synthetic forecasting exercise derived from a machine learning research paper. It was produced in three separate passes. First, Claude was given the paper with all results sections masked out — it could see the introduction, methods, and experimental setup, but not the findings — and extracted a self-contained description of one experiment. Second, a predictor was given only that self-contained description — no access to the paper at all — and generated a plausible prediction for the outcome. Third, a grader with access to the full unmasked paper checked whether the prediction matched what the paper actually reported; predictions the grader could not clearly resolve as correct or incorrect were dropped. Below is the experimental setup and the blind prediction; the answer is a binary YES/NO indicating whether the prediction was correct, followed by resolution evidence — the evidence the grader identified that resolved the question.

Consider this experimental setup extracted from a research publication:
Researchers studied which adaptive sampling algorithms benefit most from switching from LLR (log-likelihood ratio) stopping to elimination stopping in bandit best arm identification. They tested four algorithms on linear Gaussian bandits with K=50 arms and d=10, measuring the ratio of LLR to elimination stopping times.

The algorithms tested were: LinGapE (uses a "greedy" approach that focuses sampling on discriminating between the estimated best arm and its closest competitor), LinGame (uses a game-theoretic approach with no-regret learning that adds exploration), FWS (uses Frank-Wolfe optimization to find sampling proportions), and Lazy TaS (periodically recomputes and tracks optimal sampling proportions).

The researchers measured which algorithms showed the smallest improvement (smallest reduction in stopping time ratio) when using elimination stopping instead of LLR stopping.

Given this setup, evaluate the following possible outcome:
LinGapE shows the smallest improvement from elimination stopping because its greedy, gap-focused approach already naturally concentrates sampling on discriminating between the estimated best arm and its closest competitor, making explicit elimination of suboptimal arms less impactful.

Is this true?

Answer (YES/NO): YES